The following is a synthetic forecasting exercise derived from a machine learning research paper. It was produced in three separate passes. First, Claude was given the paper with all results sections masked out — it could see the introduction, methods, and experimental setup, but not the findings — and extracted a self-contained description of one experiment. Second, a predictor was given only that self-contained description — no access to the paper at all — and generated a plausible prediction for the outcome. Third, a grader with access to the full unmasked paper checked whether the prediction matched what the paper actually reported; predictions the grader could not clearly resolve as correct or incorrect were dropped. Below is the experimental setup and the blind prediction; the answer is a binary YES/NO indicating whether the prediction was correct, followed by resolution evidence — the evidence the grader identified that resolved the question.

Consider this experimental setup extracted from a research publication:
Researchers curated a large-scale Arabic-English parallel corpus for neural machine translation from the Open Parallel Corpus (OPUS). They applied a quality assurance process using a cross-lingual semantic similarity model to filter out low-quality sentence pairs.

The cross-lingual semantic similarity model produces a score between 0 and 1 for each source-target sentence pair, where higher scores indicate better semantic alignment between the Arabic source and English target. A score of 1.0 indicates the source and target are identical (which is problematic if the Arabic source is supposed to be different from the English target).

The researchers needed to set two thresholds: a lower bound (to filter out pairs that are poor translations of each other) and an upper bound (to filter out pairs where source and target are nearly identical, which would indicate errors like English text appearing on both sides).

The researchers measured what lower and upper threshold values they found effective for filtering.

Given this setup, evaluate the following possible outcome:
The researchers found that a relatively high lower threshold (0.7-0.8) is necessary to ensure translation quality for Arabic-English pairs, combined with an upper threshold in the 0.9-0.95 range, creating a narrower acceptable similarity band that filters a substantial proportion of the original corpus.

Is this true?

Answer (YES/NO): NO